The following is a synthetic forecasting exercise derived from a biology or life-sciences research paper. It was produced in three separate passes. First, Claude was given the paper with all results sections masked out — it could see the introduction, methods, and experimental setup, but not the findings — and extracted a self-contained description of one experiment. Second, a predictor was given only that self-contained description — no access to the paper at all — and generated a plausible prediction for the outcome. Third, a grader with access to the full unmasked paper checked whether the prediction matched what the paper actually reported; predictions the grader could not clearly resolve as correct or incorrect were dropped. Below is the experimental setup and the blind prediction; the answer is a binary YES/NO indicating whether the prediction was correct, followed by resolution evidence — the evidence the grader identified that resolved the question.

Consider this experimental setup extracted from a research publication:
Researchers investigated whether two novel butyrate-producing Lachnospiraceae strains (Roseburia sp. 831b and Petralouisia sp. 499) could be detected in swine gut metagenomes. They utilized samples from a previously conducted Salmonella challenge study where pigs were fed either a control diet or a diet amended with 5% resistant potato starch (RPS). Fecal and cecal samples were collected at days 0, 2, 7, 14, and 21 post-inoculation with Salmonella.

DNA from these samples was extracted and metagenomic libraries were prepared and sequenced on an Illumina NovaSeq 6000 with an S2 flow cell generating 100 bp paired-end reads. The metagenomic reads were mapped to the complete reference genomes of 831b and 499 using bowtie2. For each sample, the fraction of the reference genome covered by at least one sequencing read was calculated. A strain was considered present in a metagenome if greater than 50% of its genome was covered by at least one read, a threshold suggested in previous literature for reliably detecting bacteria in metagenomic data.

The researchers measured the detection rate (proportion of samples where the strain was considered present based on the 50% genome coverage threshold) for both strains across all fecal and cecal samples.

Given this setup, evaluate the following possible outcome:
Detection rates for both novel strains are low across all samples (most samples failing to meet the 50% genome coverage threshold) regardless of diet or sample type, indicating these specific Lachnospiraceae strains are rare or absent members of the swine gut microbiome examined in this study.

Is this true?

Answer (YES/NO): NO